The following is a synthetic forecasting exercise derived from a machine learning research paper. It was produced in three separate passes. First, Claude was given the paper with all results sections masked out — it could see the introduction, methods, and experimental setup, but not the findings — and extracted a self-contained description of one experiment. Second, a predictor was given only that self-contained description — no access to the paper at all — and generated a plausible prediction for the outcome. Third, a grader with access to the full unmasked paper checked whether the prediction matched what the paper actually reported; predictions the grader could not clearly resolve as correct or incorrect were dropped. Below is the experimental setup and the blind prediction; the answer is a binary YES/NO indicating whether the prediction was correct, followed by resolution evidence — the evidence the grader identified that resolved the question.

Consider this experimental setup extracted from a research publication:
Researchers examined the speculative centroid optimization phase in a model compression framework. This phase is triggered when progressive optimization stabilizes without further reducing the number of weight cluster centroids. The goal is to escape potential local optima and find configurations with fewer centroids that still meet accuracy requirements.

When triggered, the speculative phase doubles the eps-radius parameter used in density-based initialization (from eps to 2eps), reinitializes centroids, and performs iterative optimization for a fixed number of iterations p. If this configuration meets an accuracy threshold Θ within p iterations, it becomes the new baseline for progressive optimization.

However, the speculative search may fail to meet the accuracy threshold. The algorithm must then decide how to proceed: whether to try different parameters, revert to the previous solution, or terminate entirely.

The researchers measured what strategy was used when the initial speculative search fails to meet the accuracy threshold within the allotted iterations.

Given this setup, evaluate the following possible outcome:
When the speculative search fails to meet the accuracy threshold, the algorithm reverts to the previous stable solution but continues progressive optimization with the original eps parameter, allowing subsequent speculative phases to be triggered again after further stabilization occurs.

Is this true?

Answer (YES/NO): NO